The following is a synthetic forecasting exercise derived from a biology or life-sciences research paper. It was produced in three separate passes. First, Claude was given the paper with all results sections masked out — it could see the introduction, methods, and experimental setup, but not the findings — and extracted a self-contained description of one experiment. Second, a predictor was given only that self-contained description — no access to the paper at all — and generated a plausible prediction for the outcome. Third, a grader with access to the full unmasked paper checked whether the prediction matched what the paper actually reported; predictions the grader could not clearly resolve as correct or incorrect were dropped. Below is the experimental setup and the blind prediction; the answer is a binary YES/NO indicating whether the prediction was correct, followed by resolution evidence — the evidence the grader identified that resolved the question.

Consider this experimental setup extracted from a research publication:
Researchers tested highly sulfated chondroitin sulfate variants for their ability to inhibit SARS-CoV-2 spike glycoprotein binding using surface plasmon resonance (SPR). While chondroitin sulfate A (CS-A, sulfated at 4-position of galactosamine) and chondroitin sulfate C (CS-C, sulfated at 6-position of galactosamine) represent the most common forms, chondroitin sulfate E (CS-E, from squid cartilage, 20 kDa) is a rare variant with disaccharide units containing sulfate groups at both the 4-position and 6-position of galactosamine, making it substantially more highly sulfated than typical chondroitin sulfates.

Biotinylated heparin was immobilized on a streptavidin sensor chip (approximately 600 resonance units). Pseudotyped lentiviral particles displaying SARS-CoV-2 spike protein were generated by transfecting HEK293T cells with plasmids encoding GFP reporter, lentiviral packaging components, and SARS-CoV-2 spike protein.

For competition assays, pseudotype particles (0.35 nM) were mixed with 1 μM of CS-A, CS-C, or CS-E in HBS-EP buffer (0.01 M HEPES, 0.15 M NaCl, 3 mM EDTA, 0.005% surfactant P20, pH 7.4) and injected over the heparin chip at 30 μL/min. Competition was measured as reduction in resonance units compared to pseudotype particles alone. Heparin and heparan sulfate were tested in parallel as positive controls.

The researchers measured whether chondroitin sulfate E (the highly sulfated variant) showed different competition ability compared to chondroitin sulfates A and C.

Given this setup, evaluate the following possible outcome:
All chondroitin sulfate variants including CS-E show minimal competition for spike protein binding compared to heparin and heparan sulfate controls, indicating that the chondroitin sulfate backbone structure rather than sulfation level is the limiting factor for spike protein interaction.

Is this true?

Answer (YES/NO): NO